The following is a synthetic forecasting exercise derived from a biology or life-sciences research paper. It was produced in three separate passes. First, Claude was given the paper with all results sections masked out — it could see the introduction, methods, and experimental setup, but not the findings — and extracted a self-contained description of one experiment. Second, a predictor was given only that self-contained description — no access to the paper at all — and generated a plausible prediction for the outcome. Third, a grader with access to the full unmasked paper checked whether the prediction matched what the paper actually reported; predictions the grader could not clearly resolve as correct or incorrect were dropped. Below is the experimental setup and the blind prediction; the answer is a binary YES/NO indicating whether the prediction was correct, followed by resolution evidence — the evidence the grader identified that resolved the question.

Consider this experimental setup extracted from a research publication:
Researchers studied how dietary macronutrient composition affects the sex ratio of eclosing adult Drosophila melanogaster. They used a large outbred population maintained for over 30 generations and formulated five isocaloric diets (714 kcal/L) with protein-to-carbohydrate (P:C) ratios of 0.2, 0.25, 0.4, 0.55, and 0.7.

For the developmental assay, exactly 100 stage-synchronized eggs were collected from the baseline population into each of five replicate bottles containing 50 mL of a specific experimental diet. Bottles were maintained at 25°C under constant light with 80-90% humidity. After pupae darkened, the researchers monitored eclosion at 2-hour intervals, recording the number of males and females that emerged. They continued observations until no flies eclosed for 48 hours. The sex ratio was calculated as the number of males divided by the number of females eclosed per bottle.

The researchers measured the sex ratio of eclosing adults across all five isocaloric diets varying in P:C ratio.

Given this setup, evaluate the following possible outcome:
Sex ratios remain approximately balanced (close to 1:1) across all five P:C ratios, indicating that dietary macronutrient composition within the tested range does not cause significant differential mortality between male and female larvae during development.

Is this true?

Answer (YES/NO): YES